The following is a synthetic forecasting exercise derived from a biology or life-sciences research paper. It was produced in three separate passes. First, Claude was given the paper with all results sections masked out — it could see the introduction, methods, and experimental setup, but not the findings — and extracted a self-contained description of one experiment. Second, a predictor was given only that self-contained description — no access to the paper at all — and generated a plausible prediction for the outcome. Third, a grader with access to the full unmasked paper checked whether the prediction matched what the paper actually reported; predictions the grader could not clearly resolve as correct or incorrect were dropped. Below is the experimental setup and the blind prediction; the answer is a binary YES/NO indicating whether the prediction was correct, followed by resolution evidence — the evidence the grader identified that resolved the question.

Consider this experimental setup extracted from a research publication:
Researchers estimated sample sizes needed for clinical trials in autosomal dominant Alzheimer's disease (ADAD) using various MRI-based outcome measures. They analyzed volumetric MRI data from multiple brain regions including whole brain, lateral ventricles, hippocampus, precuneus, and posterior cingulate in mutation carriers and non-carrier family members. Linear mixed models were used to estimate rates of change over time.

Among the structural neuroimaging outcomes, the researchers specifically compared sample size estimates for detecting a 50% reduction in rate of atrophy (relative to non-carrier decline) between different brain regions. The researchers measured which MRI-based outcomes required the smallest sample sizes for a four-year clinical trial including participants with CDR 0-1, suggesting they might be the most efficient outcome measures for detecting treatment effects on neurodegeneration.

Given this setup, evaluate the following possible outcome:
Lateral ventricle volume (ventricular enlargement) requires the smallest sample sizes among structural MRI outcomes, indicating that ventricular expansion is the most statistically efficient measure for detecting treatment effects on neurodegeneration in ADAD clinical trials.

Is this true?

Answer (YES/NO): NO